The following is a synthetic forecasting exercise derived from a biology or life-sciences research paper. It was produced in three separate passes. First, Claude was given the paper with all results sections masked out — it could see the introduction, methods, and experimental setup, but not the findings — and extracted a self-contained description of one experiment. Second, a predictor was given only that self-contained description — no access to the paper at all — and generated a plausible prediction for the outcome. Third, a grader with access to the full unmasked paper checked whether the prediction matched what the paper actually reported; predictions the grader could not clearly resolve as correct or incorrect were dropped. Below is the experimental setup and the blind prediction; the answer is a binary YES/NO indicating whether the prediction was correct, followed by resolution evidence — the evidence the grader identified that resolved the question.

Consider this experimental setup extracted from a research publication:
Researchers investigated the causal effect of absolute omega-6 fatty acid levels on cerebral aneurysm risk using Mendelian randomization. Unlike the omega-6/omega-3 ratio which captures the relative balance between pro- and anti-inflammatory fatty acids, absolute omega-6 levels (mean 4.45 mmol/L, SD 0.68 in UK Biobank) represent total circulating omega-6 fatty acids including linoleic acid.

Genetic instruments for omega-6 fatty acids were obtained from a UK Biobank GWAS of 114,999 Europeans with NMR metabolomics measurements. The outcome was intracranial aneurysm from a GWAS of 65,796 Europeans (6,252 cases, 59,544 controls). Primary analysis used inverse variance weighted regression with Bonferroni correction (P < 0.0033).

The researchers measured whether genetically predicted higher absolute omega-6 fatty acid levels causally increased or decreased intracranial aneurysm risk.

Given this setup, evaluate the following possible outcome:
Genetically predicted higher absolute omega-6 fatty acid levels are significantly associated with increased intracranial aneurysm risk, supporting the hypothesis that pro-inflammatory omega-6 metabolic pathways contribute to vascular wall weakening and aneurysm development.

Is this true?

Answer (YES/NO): NO